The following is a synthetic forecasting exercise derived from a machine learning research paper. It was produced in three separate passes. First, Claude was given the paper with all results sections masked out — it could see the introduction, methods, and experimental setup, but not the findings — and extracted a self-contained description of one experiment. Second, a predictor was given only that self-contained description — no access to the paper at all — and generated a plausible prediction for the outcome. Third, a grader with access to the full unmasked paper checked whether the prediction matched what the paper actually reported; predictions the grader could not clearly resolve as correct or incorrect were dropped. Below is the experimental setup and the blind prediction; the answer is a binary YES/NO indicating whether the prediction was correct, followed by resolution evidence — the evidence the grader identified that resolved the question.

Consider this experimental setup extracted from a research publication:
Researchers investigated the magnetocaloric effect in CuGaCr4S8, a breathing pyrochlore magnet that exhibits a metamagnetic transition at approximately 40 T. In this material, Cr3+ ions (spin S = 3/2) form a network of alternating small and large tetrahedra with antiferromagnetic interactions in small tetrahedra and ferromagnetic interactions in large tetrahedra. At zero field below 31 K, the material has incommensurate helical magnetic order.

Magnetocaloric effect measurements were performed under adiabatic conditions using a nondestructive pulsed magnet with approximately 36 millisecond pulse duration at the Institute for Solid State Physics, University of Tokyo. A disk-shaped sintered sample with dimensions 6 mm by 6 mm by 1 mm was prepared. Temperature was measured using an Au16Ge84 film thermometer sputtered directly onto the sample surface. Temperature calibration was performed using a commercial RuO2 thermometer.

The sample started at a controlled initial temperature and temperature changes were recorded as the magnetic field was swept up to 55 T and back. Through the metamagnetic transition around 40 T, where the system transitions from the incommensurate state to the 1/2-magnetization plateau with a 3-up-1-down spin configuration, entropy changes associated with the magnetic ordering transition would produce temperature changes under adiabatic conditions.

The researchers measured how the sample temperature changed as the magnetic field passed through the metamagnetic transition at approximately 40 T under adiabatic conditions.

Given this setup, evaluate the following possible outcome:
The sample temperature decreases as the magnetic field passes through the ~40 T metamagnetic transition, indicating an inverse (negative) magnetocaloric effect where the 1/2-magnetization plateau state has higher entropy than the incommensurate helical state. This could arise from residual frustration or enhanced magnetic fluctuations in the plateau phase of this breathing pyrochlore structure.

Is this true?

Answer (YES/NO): NO